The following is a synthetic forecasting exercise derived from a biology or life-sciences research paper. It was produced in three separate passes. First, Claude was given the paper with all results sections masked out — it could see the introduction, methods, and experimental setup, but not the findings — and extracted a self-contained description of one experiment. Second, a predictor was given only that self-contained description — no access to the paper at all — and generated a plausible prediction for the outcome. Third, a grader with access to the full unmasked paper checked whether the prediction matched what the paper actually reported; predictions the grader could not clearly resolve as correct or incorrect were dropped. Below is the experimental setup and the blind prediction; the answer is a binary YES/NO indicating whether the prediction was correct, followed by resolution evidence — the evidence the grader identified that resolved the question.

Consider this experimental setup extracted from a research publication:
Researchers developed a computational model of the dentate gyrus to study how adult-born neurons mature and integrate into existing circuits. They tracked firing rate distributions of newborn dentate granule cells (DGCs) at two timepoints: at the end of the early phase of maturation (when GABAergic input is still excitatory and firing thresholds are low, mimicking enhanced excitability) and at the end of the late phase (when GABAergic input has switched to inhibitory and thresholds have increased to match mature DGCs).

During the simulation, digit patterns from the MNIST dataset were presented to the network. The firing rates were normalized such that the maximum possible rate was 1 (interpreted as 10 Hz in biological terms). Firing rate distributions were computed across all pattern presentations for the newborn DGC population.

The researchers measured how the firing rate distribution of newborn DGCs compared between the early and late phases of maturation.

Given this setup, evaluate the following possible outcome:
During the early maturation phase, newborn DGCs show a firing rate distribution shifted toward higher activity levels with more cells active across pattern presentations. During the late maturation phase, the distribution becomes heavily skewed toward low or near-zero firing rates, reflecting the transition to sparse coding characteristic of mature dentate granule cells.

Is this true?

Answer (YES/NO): YES